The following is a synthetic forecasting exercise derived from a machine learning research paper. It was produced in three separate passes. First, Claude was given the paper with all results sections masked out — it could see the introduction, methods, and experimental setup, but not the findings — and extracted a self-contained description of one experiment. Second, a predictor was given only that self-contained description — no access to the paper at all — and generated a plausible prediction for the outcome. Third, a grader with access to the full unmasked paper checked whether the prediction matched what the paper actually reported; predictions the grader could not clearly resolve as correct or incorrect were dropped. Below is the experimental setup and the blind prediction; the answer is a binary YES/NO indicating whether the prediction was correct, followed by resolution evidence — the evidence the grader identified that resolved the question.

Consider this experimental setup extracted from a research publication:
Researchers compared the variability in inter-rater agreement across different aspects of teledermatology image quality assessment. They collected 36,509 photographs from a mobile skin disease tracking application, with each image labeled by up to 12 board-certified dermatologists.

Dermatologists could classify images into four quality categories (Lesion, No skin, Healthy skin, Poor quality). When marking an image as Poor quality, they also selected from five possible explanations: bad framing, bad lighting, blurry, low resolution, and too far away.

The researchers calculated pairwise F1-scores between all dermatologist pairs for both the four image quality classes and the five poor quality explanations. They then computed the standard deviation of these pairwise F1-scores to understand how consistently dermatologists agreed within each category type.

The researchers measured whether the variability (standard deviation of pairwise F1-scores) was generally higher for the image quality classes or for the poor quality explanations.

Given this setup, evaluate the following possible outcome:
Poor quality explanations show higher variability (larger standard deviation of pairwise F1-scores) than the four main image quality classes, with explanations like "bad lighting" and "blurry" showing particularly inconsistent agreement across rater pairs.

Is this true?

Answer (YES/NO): NO